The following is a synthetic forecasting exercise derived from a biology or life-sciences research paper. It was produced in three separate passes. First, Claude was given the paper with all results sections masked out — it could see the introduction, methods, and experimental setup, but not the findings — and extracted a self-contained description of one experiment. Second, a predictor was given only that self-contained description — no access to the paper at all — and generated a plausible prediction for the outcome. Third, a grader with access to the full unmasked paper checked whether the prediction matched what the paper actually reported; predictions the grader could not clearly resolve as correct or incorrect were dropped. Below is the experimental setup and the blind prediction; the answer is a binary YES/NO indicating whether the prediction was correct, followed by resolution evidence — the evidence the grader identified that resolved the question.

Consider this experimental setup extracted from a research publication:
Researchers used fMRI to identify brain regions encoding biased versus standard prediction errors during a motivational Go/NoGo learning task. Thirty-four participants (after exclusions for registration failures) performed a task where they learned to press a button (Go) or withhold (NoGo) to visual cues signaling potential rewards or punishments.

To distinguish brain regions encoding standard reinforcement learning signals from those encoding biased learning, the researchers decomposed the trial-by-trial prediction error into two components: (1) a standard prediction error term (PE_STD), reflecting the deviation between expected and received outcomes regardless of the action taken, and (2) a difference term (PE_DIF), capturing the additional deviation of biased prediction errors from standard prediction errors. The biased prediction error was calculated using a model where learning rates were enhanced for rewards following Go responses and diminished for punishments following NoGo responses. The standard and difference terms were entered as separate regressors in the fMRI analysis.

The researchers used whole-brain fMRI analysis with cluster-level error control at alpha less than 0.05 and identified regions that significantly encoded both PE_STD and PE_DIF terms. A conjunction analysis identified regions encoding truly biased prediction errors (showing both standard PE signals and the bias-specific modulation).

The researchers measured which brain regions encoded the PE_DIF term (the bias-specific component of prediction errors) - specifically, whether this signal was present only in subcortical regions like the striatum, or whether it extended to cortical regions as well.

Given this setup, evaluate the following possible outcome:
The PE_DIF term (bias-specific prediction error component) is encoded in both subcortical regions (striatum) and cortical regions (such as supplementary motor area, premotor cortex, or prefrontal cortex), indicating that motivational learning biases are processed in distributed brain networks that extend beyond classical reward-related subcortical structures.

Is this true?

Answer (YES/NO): YES